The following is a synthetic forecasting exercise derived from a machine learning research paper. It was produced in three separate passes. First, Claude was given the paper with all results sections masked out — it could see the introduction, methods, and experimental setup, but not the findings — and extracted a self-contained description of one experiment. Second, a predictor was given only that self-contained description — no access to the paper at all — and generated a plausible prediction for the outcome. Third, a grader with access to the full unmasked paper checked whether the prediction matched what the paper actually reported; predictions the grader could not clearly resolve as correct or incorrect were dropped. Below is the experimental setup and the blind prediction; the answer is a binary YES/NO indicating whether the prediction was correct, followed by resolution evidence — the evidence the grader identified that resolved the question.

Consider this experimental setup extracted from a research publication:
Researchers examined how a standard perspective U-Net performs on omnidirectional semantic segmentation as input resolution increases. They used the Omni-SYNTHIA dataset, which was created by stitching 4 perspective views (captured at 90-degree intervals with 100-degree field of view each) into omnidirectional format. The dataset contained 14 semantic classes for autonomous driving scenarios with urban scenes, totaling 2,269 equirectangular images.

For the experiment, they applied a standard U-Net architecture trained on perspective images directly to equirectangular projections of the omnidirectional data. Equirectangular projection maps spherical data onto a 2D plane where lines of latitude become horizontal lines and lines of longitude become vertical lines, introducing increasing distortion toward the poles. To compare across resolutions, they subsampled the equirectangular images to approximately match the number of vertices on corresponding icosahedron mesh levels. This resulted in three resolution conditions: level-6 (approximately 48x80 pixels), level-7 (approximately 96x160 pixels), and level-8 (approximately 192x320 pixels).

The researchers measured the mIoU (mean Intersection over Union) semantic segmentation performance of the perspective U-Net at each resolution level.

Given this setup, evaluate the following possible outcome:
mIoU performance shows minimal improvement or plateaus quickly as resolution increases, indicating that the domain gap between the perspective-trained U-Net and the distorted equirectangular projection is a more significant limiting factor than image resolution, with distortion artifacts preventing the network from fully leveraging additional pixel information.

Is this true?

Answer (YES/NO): NO